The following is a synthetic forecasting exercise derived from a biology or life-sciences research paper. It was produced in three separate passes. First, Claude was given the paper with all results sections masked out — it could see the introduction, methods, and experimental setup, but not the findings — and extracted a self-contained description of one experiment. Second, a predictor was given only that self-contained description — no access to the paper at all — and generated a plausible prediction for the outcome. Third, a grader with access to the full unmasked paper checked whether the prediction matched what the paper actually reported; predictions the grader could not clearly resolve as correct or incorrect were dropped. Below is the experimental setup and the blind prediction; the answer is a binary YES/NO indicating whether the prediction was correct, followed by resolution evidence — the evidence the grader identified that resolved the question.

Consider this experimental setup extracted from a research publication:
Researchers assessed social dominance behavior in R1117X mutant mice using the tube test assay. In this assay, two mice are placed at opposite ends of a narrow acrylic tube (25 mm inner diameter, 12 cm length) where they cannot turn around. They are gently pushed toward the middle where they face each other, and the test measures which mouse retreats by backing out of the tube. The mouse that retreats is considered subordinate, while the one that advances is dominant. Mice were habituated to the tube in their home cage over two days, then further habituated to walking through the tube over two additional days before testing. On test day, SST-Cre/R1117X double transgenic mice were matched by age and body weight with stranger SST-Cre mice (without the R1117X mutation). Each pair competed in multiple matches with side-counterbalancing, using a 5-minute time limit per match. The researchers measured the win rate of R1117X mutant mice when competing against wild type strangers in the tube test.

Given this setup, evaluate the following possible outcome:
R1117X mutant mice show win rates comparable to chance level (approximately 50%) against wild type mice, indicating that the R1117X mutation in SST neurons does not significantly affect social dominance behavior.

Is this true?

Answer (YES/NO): NO